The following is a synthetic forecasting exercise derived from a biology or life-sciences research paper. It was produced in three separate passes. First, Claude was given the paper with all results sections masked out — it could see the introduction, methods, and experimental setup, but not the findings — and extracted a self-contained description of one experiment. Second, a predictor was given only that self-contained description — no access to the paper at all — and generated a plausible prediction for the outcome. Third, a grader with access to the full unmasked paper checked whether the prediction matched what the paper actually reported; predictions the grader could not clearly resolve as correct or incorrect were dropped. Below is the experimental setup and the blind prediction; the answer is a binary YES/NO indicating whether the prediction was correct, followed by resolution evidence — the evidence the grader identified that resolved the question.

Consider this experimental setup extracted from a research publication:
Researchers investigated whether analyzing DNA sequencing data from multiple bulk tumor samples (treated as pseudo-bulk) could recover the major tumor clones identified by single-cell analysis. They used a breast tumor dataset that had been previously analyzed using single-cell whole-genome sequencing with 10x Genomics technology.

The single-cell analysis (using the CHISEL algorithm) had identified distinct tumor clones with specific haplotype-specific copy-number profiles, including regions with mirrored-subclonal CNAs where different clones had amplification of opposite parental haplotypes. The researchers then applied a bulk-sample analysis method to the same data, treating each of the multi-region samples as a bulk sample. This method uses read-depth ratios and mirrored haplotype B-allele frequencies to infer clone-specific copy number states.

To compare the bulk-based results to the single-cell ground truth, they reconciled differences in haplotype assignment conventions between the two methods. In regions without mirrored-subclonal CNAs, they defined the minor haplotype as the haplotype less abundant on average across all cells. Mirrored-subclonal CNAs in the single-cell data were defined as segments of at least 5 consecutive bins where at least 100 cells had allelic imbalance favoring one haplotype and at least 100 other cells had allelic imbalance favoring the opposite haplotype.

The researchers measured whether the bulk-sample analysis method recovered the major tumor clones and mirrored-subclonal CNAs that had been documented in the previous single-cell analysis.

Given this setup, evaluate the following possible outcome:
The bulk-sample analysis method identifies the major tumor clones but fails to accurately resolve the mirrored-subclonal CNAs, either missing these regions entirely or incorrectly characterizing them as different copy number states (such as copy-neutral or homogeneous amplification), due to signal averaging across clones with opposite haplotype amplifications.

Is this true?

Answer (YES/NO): NO